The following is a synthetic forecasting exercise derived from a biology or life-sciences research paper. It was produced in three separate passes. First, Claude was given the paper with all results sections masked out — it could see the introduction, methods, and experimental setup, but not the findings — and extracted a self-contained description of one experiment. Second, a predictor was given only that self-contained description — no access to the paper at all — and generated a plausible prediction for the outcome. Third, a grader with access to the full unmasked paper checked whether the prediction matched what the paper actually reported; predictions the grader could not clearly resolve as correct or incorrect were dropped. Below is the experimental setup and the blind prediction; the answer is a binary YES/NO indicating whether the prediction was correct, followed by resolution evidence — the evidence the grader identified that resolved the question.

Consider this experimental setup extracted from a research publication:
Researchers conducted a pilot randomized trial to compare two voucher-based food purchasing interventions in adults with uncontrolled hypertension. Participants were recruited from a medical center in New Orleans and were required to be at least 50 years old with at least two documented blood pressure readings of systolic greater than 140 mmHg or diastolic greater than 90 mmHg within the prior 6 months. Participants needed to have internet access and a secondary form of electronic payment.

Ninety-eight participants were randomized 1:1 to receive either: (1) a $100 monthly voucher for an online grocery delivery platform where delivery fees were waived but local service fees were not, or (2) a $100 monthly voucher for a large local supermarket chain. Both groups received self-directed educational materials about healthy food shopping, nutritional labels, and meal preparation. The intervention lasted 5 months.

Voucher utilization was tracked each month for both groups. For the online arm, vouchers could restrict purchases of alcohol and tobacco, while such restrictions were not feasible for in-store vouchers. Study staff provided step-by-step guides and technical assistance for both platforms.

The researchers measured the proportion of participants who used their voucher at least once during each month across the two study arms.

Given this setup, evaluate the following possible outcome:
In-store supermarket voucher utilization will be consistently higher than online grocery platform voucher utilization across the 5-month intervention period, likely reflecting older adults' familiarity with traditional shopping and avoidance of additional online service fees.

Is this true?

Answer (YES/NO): YES